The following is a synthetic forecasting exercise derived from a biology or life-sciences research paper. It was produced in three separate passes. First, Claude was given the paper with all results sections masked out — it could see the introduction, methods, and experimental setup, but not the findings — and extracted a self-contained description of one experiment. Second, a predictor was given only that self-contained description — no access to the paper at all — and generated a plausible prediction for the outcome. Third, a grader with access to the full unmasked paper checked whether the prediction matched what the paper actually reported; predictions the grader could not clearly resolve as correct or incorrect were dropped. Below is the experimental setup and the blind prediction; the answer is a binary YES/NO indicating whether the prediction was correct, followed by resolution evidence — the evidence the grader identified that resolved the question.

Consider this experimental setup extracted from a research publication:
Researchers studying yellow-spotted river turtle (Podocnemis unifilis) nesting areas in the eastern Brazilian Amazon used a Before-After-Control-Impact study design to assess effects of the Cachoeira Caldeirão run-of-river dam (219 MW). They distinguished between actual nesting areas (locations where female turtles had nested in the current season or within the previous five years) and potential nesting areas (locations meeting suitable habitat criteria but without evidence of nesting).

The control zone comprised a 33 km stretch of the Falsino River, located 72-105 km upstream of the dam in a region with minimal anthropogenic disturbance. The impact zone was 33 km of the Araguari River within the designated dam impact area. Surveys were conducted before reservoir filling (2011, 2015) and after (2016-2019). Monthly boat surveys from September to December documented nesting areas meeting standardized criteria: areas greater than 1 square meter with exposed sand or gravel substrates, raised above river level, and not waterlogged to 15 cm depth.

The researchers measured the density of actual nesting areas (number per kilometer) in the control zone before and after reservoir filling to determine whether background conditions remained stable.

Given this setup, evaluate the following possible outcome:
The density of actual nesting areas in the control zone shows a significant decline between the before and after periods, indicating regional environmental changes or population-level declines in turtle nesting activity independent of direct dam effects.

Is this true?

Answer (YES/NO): NO